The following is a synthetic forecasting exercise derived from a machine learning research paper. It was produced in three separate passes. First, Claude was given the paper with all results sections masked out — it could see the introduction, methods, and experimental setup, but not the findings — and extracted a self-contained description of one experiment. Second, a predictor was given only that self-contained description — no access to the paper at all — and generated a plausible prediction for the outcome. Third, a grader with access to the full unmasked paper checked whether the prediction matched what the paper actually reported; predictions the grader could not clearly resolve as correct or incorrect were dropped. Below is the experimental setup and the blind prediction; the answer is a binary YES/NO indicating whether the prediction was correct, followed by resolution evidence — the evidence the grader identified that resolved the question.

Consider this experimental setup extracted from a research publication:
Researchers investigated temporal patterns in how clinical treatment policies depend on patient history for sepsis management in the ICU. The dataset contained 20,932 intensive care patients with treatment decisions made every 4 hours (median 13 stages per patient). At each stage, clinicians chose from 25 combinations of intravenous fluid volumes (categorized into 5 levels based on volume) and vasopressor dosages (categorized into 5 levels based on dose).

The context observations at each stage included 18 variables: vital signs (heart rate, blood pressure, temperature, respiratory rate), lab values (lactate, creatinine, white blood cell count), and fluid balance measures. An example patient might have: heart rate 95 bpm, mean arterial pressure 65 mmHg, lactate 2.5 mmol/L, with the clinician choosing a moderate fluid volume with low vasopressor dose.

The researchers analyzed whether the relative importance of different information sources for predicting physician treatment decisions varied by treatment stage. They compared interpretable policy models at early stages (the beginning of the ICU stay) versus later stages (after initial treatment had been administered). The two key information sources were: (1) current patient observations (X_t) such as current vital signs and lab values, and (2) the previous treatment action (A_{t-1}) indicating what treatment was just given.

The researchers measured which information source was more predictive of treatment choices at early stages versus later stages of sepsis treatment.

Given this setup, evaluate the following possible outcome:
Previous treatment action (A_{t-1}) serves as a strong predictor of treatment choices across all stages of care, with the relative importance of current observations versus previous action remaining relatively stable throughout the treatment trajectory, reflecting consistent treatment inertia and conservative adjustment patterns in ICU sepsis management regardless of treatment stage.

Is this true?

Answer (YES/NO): NO